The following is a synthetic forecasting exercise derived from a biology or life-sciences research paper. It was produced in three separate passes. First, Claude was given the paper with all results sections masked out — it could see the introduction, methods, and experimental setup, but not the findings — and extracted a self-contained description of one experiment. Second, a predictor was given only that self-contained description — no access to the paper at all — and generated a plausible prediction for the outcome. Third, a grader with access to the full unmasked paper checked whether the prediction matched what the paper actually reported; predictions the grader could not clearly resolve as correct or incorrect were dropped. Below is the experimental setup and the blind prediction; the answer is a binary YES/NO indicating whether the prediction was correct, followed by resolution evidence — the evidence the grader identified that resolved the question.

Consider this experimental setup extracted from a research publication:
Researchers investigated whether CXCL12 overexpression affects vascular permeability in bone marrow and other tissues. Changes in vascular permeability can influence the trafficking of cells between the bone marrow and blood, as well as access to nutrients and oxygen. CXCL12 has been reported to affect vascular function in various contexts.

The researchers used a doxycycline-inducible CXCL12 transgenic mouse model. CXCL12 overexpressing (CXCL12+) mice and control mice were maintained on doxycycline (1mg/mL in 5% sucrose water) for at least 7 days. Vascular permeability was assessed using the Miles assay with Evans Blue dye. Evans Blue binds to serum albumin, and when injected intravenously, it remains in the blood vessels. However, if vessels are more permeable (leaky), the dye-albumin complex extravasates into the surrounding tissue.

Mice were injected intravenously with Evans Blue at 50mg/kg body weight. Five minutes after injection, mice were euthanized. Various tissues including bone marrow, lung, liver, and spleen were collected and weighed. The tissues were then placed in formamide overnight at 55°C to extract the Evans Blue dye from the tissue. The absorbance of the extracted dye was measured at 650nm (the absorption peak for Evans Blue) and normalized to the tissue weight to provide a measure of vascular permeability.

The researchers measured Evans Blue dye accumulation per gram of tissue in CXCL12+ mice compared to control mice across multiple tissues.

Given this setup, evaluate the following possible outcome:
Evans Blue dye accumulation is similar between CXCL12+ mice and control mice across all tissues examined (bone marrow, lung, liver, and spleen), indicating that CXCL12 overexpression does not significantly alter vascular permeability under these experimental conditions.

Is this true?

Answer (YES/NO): NO